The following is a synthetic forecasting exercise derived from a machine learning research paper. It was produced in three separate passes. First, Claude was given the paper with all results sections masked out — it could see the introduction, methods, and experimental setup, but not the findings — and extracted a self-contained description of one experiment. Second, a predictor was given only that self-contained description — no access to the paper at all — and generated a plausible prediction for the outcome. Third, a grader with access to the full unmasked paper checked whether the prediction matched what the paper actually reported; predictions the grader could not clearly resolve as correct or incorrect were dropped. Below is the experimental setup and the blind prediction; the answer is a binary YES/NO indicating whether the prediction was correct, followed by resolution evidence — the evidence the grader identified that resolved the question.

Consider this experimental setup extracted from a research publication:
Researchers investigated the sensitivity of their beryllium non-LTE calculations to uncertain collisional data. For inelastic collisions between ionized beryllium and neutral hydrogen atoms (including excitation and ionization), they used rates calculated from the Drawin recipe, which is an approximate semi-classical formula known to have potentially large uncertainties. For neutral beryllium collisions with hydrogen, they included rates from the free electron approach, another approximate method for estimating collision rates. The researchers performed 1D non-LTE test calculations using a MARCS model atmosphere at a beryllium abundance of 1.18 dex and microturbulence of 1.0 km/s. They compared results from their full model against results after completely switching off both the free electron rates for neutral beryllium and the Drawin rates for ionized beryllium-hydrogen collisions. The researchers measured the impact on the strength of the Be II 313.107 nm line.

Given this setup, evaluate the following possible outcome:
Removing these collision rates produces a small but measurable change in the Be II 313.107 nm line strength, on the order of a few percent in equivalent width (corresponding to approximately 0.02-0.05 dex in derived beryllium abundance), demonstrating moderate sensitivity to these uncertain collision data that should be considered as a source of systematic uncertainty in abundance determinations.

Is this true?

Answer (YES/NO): NO